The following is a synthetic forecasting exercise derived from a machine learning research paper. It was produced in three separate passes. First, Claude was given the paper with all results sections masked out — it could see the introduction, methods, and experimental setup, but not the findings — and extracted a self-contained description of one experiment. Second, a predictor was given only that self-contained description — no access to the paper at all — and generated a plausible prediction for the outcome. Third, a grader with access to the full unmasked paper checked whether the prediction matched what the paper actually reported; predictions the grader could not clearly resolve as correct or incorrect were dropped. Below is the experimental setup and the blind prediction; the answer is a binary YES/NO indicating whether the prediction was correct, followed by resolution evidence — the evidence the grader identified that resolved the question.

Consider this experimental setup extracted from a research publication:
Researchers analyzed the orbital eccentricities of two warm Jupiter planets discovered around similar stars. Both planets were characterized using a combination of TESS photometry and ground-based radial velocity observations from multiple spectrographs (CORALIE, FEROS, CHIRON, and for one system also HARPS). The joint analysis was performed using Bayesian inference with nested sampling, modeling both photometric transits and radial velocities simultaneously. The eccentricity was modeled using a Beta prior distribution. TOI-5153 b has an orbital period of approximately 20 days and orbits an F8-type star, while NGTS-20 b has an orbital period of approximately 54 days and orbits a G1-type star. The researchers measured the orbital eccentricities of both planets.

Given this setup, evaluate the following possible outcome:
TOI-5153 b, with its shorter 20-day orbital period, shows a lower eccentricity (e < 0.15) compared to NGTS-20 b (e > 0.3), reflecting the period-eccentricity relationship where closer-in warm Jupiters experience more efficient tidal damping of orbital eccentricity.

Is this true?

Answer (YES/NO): YES